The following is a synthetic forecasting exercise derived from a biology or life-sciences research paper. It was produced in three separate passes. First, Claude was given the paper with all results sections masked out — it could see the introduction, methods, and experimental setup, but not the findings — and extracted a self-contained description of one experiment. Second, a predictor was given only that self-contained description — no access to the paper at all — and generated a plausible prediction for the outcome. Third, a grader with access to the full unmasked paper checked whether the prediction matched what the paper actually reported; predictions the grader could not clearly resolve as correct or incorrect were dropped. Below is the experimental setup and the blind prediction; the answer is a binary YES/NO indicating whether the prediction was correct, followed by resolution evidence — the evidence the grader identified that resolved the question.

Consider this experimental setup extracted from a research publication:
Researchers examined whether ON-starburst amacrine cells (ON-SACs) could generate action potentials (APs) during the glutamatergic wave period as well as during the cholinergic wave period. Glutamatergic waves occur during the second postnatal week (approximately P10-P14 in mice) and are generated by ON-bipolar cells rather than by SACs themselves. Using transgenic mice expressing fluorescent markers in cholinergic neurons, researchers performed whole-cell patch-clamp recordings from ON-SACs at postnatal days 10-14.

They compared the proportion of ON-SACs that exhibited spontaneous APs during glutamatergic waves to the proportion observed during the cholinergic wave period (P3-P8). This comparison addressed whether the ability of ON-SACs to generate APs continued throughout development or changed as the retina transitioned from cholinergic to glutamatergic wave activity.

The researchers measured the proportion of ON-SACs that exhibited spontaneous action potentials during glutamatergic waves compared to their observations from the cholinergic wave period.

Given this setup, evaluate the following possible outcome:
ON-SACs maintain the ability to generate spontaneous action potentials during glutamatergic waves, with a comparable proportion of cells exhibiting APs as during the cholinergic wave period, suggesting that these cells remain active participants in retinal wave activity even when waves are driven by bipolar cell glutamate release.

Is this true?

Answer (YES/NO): NO